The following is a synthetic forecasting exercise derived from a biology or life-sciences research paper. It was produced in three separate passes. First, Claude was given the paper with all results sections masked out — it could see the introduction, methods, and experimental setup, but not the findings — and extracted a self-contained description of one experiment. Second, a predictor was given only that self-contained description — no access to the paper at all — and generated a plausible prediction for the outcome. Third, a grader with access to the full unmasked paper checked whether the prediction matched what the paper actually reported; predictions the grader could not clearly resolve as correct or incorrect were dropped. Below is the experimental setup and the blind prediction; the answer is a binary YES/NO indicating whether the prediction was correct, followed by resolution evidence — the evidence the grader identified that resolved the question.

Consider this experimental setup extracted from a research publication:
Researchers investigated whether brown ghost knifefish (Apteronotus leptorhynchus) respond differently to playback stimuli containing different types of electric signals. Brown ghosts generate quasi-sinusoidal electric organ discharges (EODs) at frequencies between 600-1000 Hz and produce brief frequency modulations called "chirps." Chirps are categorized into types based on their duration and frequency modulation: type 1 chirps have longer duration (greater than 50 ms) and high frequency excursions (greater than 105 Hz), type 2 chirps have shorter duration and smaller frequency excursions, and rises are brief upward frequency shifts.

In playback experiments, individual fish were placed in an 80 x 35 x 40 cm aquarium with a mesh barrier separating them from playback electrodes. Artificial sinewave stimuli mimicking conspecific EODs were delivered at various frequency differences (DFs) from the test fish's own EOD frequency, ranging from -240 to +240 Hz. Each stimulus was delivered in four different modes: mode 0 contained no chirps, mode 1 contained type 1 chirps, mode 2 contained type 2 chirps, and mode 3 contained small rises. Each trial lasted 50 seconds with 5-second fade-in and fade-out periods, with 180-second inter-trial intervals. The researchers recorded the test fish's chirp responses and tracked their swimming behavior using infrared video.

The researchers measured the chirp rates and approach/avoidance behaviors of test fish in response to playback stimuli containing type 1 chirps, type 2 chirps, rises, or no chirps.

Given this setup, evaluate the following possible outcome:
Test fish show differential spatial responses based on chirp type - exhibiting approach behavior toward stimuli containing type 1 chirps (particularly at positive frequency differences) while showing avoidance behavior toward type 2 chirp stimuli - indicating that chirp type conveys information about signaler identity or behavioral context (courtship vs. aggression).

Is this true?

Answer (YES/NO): NO